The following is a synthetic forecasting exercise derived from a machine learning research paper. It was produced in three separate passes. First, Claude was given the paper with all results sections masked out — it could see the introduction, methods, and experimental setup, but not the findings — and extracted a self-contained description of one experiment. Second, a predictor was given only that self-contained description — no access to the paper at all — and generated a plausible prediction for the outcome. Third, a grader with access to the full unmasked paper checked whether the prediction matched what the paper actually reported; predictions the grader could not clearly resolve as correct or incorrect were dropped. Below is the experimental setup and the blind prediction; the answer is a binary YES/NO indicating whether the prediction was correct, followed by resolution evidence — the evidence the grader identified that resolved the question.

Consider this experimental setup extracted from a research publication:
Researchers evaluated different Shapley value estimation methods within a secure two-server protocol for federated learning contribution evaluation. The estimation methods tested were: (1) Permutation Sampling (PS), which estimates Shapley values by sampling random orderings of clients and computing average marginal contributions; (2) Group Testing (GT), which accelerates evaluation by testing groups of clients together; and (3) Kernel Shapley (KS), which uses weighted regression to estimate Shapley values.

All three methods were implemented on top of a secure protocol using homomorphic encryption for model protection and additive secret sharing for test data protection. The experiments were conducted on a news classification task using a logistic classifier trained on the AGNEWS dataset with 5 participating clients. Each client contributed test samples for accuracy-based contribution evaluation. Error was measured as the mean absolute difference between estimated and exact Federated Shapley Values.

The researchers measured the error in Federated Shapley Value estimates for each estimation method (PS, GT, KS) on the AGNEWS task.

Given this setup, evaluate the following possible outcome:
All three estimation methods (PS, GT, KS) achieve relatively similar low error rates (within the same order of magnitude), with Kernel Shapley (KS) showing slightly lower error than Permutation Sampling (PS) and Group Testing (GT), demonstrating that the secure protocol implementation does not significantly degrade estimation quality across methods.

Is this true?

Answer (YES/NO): NO